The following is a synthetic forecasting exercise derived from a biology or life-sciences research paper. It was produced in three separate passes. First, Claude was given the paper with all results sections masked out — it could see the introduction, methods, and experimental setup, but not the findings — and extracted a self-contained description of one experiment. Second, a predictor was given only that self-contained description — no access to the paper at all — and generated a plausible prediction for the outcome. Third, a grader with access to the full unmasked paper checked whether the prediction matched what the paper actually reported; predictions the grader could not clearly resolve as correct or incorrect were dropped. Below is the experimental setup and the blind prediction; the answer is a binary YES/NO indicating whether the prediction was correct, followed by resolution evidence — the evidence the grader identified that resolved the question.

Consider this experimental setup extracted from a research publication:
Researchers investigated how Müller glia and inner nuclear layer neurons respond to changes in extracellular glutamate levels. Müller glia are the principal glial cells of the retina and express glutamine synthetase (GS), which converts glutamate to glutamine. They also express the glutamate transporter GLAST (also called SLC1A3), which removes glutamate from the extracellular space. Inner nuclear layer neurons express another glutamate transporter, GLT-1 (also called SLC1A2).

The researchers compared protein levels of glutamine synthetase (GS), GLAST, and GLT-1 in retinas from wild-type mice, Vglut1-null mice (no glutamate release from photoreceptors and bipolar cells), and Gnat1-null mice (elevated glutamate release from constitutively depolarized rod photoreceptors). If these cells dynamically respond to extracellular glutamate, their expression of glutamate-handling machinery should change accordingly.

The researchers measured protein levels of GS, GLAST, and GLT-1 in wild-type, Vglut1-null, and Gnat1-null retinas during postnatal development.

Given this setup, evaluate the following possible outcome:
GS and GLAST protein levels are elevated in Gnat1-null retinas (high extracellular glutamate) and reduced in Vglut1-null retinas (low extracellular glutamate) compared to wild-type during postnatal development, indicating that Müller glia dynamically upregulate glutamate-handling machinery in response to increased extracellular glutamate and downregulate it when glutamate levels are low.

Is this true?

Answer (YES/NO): YES